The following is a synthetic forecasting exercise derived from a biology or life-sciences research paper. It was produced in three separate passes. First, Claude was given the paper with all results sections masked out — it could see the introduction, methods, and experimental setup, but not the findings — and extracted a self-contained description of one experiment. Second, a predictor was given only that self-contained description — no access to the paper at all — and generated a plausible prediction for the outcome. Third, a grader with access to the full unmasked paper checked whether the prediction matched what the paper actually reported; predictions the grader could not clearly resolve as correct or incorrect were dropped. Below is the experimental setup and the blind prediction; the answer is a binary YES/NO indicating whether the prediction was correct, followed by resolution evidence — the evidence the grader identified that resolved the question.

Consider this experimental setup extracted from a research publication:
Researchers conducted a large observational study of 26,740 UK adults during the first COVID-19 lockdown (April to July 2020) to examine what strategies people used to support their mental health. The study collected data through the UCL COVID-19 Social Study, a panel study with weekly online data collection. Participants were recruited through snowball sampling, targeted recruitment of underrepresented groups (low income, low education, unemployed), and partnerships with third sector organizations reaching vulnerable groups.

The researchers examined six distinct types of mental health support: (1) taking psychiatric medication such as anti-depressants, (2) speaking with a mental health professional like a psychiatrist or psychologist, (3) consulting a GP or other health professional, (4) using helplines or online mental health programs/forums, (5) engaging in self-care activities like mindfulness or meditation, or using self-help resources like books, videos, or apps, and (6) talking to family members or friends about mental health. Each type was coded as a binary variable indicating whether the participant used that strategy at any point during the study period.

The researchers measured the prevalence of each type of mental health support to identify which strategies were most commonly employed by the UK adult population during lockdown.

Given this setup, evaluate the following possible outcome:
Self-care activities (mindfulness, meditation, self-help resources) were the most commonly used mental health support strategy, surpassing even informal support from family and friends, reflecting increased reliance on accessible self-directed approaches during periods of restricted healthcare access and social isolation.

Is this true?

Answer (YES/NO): NO